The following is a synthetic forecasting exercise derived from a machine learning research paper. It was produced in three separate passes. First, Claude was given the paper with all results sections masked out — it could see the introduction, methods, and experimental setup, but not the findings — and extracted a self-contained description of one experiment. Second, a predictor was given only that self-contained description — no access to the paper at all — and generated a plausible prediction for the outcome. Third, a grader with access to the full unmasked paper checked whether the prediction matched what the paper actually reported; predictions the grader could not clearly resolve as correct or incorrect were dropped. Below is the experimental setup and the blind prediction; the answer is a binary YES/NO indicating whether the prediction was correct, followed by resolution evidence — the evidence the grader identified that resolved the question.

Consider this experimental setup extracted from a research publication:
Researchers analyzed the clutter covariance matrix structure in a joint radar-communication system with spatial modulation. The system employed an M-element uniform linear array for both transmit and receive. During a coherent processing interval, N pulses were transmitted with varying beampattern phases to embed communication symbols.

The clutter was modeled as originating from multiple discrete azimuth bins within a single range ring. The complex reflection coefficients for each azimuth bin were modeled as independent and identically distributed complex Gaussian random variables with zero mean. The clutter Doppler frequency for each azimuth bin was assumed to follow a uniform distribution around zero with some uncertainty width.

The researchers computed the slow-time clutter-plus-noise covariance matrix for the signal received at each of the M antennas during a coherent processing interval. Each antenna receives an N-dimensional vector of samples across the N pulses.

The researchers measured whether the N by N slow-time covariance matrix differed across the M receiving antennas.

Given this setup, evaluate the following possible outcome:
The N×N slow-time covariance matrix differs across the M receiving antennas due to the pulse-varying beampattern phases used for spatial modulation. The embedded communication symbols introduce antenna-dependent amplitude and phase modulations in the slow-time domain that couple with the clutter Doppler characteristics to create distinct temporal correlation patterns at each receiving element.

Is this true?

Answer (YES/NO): NO